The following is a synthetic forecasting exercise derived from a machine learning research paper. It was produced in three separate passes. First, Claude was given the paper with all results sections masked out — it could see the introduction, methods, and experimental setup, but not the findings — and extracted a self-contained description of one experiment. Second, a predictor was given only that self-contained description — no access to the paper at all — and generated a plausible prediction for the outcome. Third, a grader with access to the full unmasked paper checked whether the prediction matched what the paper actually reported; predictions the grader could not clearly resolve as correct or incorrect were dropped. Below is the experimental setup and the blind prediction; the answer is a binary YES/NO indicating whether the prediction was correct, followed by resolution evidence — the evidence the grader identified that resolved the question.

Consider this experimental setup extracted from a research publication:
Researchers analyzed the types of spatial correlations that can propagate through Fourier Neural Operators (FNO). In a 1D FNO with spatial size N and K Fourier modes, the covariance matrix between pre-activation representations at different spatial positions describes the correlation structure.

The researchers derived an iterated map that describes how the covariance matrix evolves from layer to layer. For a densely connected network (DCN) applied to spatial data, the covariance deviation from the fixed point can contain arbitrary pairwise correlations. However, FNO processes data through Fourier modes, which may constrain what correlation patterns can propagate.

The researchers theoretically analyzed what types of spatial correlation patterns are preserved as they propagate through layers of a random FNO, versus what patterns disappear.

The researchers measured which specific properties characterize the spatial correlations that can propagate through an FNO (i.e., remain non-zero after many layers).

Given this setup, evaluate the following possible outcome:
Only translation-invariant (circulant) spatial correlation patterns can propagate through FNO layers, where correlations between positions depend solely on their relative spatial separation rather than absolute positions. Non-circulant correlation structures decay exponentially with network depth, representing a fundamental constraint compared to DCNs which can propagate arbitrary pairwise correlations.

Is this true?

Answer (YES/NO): YES